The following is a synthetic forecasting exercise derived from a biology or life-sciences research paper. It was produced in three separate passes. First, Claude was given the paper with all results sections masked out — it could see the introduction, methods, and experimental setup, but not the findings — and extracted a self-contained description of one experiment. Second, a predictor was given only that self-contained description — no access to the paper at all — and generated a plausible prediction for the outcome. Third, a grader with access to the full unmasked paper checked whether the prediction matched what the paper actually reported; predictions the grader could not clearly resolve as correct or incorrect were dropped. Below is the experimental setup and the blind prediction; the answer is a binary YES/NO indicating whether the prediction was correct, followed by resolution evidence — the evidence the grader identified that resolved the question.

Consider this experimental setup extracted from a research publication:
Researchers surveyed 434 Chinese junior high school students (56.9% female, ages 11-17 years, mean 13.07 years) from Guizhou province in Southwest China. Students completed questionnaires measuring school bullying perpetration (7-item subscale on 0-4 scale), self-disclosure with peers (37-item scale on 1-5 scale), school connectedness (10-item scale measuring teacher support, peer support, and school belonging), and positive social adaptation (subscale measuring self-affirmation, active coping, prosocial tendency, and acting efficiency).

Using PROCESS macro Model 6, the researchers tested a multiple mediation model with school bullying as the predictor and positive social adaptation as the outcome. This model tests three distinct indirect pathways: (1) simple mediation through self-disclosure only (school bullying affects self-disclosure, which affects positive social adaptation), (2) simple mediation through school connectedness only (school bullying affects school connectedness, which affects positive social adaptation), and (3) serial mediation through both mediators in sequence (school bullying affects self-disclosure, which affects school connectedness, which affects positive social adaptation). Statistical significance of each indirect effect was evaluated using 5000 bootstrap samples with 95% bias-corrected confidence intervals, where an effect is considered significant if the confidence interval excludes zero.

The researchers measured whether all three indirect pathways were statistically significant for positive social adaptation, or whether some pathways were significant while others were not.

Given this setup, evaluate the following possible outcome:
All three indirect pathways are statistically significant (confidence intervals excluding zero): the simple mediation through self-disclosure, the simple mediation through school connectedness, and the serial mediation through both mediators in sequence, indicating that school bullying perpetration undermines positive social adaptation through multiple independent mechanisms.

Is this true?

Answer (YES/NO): YES